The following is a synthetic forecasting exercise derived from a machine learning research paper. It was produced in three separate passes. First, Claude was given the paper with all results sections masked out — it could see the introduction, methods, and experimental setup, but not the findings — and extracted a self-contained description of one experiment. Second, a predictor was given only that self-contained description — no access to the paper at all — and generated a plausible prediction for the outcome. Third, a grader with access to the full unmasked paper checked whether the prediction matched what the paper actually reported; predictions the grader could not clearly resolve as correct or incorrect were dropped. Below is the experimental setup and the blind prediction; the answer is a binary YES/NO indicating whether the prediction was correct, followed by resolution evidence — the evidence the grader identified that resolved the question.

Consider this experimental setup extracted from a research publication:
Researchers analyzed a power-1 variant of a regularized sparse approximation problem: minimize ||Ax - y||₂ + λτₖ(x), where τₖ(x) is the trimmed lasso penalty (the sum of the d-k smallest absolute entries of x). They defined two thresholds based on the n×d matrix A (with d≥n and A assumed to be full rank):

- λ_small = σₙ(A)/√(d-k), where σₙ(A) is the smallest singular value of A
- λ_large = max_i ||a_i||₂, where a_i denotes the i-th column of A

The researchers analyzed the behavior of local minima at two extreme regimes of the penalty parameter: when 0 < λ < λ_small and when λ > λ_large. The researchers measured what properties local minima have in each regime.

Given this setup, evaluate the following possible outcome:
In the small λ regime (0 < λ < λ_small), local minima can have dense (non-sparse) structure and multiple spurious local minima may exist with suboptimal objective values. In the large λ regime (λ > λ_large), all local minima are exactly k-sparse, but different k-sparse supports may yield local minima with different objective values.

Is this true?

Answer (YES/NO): NO